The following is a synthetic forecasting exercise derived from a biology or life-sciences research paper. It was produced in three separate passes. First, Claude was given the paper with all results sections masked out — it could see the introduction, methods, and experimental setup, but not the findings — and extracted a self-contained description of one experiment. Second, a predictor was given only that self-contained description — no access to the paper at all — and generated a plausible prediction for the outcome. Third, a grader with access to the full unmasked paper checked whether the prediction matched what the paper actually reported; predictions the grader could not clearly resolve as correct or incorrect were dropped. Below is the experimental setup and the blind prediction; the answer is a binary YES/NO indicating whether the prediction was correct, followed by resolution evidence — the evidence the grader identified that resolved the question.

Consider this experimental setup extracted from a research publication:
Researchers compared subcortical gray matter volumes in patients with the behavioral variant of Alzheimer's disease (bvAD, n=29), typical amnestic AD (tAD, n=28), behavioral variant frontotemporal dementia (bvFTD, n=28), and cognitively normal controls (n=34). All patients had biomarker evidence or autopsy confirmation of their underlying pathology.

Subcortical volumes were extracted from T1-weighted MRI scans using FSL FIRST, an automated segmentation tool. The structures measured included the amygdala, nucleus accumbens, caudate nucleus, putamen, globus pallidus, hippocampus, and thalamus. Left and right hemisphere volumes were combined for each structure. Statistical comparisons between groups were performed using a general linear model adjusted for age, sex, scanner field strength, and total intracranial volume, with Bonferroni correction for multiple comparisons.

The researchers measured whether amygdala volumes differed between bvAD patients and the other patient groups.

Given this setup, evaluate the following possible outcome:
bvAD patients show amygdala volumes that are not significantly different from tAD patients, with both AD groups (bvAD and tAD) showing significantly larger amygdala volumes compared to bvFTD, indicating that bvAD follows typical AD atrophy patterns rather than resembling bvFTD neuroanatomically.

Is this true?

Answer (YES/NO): NO